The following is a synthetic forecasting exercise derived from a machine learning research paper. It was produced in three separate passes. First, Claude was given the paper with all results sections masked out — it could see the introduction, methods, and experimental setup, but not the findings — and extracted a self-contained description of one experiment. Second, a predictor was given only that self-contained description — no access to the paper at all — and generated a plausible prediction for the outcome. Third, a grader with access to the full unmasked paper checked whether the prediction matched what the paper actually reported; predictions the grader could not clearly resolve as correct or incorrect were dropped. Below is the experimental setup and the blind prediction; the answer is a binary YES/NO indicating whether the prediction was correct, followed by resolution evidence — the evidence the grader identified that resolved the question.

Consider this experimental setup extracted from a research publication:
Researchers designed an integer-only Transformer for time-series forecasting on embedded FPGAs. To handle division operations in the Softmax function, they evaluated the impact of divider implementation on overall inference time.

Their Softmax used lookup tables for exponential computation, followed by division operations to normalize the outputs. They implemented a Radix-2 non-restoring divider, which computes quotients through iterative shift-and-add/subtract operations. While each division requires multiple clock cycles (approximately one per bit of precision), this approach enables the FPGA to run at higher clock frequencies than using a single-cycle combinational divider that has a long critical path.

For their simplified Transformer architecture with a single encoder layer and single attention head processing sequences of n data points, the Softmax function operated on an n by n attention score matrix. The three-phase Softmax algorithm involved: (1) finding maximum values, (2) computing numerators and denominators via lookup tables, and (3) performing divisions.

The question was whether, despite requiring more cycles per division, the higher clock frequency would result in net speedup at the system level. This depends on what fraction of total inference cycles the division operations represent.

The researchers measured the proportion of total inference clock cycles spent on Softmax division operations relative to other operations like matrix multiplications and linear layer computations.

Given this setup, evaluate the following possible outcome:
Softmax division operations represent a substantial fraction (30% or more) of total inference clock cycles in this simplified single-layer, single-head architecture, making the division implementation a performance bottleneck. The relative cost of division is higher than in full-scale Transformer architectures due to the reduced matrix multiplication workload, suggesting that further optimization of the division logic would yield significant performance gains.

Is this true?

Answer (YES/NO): NO